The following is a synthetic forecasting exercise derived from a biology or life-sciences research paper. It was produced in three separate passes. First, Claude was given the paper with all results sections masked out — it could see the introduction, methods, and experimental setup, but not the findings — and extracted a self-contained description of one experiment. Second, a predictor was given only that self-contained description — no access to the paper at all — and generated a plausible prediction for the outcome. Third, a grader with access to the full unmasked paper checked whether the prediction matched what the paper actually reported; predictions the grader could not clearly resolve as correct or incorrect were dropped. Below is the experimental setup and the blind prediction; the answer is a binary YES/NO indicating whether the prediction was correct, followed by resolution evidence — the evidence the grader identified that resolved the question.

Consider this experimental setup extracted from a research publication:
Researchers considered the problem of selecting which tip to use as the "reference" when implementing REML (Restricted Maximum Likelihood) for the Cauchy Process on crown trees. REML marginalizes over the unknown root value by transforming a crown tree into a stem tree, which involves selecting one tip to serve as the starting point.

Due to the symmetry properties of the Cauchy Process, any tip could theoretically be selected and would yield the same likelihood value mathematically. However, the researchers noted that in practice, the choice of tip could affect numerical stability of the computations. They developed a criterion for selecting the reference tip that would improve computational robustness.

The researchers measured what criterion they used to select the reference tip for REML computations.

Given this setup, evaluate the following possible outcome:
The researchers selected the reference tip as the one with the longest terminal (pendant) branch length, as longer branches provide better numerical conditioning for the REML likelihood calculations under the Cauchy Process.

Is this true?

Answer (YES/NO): NO